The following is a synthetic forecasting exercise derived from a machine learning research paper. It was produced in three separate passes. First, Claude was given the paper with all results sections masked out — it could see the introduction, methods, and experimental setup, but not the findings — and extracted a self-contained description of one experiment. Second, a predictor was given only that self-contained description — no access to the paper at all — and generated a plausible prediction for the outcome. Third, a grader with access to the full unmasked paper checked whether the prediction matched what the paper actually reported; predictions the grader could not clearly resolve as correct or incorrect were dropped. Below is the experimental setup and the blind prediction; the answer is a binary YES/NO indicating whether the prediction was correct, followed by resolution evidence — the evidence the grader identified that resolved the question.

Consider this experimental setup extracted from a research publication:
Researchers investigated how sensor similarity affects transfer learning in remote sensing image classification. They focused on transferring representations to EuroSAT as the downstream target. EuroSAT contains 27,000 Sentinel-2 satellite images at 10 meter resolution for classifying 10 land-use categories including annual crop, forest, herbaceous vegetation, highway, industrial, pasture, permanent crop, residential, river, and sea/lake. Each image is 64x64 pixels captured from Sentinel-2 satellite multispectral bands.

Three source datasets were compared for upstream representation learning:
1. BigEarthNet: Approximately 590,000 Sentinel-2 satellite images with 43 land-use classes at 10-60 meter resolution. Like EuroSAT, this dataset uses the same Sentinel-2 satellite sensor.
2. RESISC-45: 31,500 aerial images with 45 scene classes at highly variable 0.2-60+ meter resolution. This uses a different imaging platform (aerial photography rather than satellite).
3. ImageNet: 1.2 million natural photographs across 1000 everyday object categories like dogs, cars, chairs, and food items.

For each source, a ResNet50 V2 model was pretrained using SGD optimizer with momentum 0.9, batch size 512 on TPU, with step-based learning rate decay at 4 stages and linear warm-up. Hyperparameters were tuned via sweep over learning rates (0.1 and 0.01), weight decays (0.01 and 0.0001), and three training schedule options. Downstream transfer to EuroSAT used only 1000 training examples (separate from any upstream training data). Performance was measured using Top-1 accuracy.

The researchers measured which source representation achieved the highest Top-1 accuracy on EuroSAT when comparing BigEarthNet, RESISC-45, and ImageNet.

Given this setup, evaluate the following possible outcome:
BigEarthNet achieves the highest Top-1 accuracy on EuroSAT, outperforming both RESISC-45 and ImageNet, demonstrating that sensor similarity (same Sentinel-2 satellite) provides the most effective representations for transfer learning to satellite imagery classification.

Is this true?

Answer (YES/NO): NO